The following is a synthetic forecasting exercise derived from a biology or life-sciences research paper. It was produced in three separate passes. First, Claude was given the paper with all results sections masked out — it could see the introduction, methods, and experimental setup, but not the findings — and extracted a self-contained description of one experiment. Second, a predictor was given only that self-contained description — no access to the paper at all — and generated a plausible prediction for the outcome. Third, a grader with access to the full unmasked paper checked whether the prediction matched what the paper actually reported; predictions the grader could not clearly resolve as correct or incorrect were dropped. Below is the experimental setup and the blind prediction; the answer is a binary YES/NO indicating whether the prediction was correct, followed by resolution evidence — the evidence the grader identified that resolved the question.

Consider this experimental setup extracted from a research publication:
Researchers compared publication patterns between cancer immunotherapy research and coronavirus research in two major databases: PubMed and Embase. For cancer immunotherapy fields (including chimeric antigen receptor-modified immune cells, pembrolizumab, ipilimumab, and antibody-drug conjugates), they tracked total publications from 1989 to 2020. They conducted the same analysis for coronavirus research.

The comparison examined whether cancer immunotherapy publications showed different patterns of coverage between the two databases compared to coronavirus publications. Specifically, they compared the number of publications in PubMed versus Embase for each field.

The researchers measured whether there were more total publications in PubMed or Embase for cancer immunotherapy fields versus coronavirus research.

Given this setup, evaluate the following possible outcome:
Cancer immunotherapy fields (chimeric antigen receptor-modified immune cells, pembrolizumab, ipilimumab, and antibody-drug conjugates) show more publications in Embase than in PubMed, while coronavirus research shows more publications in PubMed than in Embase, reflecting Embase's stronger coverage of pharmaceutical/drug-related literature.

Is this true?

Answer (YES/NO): YES